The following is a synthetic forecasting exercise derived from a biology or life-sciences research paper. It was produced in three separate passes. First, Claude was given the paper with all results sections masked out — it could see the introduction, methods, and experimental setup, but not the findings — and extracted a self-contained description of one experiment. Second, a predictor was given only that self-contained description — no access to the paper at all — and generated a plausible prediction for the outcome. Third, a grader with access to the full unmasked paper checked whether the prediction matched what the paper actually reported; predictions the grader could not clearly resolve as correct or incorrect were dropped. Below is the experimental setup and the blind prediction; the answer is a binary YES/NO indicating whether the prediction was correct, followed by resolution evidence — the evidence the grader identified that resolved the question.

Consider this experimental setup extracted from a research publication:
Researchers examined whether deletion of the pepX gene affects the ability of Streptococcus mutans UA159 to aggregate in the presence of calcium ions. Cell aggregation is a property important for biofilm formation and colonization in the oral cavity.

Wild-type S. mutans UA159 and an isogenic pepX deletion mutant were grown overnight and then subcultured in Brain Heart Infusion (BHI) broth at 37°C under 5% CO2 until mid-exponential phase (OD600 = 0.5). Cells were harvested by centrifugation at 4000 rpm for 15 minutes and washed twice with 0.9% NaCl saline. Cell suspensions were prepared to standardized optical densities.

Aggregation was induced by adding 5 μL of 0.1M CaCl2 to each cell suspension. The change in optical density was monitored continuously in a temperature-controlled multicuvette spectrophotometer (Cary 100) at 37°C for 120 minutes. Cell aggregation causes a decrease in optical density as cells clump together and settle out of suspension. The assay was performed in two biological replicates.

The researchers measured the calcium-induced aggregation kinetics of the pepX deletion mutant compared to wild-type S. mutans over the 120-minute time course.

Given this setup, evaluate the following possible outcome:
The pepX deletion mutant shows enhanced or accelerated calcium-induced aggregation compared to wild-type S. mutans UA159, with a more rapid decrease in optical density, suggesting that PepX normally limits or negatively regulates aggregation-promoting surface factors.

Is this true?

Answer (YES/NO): NO